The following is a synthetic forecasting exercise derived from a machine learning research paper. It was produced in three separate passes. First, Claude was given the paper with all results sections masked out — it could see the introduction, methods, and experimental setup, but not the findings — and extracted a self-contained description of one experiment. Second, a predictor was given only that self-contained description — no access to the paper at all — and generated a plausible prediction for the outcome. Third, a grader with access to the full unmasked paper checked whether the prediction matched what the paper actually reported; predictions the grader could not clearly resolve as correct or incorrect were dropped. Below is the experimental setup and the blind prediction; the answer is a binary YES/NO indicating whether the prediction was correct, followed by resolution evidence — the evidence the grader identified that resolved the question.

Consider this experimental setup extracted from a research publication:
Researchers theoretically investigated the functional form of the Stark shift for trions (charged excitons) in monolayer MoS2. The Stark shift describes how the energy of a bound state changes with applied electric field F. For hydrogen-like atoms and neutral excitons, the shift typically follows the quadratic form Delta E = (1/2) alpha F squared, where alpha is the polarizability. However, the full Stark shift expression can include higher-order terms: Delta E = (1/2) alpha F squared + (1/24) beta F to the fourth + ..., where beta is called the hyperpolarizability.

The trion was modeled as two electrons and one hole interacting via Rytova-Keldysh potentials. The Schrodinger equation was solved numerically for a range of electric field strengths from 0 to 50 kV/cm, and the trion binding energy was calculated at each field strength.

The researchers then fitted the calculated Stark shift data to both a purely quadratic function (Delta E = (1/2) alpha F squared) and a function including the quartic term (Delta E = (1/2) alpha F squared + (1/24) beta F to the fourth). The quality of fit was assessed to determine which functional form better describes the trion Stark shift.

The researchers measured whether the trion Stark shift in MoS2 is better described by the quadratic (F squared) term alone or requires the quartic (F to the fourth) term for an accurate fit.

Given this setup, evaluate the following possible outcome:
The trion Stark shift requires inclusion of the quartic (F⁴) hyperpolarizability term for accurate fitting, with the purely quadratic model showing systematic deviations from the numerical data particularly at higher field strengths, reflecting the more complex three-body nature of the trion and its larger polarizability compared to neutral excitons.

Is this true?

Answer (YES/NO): YES